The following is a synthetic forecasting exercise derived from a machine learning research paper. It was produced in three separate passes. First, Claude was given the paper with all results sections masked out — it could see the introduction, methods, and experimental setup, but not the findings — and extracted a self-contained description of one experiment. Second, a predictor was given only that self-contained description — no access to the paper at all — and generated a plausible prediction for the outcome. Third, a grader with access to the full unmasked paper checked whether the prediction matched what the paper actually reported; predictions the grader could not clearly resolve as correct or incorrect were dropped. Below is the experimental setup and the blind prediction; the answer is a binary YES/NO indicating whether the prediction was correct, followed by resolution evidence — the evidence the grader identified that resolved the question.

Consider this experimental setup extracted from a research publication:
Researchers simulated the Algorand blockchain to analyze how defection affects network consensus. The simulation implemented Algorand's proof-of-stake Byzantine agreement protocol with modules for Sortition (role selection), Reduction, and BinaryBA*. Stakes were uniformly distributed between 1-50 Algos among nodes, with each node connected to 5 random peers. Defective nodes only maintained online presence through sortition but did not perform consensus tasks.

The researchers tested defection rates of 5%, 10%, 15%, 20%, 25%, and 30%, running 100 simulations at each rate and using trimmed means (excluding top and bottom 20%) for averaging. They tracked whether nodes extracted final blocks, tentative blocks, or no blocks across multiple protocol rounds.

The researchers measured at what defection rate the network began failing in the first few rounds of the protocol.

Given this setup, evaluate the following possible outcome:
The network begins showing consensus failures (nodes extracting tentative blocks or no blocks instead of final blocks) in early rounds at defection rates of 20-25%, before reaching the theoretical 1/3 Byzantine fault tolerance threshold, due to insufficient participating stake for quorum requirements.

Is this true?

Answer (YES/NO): NO